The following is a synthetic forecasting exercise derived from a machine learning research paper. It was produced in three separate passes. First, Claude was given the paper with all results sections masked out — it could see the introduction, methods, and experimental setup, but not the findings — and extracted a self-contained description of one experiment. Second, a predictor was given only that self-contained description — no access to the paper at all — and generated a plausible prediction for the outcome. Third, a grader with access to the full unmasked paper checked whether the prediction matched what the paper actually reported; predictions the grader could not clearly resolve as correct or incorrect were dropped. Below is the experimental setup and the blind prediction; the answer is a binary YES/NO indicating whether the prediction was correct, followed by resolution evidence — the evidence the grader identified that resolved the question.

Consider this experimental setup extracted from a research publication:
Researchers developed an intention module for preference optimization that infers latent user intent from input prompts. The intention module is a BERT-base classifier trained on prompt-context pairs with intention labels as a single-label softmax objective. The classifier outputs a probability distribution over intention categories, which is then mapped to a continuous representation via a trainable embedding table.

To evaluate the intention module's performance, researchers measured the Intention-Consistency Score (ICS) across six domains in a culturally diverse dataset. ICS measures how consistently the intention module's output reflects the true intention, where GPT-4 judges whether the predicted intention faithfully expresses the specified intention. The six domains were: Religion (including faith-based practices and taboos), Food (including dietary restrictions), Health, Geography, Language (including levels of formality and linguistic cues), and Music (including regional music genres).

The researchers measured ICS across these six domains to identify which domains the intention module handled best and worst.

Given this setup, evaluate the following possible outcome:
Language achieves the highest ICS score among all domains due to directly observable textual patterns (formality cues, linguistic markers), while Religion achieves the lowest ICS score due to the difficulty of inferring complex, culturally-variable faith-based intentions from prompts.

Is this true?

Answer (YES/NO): NO